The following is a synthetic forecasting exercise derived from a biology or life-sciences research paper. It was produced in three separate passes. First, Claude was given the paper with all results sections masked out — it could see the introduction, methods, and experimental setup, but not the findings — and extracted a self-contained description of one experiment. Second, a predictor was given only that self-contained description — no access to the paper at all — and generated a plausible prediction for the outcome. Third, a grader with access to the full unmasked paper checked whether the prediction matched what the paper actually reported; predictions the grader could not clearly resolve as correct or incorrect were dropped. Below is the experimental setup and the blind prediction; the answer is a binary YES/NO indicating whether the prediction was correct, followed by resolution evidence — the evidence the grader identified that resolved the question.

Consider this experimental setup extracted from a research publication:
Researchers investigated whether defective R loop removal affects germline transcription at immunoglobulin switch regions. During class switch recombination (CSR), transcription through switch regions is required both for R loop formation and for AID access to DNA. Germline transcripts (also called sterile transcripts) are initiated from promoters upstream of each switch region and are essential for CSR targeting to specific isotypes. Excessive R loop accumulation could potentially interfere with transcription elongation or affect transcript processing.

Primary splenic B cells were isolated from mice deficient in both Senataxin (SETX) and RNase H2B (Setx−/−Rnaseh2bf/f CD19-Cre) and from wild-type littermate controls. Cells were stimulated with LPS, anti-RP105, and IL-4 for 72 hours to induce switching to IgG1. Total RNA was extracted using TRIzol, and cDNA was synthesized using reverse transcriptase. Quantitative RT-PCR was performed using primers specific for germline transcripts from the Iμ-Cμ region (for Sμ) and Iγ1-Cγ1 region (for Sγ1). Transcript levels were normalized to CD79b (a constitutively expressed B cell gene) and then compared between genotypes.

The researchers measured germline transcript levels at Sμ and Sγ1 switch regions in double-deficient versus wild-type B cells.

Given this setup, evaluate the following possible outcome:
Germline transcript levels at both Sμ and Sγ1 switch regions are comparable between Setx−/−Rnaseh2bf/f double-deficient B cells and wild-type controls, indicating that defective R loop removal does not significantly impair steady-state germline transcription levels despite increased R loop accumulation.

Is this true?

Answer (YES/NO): YES